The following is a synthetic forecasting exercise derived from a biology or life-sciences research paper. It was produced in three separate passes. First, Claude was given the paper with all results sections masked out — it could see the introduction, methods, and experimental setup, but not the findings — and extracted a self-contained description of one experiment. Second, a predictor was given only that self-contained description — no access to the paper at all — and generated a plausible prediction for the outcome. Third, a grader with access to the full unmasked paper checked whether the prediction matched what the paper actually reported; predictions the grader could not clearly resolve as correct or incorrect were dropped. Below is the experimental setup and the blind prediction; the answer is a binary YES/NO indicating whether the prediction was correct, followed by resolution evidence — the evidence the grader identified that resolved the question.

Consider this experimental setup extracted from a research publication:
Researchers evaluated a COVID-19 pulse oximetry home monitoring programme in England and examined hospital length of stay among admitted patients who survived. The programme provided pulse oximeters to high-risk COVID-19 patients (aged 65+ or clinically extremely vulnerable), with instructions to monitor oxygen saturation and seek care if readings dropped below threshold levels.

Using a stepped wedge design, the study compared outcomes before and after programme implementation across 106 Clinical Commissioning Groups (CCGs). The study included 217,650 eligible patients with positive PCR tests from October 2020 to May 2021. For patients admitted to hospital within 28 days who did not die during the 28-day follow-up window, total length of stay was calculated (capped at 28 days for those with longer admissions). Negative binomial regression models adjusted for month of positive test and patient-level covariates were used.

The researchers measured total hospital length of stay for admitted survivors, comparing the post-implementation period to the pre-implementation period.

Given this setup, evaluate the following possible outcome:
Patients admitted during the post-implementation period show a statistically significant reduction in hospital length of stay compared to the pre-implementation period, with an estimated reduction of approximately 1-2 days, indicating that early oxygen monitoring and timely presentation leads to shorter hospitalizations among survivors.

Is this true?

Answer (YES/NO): NO